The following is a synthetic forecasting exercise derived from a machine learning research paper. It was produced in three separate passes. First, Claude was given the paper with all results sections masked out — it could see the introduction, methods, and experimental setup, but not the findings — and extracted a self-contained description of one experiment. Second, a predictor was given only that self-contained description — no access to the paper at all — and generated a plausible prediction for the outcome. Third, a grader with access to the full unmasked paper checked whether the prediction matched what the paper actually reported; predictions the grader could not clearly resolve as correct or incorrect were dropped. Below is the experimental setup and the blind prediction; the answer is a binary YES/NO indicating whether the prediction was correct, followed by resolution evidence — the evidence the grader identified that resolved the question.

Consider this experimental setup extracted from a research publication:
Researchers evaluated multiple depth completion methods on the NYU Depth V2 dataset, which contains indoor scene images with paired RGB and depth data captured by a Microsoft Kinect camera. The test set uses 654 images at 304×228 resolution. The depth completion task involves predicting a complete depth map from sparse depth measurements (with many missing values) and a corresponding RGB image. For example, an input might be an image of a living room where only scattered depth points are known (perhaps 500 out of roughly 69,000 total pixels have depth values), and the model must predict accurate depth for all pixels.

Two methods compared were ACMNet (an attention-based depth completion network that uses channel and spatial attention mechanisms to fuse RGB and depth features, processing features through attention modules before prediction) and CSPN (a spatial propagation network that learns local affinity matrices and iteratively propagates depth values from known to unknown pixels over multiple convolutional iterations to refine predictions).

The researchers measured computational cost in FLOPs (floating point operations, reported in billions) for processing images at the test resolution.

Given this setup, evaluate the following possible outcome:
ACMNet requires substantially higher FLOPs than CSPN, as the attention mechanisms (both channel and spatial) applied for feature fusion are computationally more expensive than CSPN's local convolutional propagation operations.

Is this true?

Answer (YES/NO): NO